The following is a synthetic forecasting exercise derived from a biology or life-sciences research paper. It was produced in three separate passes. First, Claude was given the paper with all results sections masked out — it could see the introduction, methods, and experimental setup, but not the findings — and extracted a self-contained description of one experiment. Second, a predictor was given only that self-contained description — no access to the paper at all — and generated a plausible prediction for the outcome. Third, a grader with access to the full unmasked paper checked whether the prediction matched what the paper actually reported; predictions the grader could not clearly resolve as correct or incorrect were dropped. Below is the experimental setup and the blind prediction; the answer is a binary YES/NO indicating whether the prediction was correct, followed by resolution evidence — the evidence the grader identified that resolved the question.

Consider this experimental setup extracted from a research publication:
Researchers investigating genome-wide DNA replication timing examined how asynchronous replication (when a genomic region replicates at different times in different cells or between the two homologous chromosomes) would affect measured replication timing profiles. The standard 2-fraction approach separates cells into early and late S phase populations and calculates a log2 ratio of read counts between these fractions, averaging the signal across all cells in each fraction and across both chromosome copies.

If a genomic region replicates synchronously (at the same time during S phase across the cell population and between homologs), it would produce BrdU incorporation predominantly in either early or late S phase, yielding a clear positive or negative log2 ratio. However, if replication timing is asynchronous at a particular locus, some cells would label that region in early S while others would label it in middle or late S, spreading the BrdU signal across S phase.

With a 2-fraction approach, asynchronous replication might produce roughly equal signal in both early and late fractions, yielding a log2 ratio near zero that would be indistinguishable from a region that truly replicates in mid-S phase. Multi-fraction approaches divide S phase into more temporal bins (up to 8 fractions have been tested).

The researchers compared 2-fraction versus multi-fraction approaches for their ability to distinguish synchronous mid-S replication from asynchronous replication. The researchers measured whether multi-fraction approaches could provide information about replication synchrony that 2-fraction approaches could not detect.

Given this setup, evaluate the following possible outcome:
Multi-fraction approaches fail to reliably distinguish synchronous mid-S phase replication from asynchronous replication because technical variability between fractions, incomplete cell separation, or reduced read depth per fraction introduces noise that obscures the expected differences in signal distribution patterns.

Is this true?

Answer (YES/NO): NO